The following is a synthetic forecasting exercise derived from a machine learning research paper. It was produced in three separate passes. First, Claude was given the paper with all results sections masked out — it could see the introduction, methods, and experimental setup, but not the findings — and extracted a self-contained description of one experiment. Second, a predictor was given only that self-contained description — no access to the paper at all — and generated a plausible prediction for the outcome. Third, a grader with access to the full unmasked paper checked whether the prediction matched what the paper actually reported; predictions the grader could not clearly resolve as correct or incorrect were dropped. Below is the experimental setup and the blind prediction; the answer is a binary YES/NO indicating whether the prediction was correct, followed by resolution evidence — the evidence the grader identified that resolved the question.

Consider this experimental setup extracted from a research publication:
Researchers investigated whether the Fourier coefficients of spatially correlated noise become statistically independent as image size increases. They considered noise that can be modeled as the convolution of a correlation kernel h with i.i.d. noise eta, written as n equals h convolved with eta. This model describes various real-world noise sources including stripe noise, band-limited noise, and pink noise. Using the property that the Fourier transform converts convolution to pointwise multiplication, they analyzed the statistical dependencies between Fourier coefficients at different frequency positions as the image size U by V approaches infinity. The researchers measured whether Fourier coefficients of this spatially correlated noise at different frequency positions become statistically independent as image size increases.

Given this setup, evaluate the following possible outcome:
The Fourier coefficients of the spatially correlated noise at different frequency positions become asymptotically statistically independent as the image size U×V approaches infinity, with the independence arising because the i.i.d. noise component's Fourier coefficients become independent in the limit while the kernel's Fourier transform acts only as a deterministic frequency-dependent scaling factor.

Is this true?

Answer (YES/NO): YES